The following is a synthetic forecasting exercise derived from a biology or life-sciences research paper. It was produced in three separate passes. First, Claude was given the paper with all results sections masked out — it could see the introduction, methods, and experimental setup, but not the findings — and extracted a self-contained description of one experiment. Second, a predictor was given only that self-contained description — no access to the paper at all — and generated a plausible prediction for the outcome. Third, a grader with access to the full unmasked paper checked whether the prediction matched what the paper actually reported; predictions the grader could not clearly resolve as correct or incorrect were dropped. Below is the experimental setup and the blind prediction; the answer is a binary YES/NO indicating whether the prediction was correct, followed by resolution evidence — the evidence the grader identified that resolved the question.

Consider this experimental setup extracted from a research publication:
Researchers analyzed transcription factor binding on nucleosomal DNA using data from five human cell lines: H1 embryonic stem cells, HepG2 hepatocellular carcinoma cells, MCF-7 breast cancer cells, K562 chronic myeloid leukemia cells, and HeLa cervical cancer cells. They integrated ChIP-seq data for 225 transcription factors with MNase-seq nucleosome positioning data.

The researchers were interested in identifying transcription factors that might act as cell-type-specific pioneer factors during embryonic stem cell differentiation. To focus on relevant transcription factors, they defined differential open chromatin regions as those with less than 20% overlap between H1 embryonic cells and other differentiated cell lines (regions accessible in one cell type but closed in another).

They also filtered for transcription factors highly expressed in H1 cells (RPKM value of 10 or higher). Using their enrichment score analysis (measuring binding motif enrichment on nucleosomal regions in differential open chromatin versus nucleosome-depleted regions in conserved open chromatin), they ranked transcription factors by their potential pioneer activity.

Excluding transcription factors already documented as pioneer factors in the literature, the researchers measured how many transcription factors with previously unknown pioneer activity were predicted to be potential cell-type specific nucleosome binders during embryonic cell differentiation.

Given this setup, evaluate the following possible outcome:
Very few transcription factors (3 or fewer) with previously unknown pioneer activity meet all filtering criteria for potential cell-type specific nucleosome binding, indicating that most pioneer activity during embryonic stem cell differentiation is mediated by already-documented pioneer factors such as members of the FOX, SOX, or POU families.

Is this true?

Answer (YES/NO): NO